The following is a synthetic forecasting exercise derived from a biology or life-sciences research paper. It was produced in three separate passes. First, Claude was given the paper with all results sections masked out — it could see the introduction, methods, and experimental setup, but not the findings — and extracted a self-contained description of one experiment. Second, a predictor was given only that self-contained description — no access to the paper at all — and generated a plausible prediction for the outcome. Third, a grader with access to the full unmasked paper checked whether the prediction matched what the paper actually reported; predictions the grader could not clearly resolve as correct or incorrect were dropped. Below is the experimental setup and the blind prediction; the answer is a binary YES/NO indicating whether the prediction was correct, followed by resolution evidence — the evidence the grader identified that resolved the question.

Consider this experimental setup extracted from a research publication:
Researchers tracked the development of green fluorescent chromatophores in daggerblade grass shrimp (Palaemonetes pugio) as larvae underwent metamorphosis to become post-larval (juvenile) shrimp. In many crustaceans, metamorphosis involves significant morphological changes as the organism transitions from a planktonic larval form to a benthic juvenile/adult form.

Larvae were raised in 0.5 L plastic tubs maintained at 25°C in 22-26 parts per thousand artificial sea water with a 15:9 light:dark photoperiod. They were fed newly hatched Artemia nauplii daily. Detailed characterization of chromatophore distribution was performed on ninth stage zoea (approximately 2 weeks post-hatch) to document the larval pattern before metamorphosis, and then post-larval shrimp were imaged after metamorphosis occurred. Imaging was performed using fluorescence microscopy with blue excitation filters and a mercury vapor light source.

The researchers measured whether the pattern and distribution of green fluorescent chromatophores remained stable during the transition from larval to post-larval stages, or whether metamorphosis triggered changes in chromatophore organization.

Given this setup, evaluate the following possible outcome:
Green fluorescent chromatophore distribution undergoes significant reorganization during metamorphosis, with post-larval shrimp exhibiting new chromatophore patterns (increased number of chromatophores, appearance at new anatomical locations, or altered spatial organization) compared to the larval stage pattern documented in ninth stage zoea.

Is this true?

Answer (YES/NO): YES